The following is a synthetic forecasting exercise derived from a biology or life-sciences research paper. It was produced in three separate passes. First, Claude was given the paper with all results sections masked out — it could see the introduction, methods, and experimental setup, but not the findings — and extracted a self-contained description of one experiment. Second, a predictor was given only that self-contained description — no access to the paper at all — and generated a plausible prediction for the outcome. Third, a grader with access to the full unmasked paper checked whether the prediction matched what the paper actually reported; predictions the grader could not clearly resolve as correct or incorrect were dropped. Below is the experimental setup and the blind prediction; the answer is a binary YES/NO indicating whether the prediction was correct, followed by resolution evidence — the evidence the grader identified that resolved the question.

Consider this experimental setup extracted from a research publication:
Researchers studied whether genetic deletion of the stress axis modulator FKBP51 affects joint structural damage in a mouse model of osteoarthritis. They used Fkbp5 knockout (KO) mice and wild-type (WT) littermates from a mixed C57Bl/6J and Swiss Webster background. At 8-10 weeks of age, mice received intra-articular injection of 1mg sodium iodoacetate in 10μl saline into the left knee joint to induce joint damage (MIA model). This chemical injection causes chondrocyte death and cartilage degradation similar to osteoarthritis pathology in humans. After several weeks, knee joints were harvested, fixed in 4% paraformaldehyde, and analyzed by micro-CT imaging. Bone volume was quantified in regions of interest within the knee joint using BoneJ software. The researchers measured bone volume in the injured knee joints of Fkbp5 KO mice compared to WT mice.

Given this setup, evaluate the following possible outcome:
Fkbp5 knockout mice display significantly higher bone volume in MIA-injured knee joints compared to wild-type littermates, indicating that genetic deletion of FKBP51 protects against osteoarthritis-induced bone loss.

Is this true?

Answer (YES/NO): NO